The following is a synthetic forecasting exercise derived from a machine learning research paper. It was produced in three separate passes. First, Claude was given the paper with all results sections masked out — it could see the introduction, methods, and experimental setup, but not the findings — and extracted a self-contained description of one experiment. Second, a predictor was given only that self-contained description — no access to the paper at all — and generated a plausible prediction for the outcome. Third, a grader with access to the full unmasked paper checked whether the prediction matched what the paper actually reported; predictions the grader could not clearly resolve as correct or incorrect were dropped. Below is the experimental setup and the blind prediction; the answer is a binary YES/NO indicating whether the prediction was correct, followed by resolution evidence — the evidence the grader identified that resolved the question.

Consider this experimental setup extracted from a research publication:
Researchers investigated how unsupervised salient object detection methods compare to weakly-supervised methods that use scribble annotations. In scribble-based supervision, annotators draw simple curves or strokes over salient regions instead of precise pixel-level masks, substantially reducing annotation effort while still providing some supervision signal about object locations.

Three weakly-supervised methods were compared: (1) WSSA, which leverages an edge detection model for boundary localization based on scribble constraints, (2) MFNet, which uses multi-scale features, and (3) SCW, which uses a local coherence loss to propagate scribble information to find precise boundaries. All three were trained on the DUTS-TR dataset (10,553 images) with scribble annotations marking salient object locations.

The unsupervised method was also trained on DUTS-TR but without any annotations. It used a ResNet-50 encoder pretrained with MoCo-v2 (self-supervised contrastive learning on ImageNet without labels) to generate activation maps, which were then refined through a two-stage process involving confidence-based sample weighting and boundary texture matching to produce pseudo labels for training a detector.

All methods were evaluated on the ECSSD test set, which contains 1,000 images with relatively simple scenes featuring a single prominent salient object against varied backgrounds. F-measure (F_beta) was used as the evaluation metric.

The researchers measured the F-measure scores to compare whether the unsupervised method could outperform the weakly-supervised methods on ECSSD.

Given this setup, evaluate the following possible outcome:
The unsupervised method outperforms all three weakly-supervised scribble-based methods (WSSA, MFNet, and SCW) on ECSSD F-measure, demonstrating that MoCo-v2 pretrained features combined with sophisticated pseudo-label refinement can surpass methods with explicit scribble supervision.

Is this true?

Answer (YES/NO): YES